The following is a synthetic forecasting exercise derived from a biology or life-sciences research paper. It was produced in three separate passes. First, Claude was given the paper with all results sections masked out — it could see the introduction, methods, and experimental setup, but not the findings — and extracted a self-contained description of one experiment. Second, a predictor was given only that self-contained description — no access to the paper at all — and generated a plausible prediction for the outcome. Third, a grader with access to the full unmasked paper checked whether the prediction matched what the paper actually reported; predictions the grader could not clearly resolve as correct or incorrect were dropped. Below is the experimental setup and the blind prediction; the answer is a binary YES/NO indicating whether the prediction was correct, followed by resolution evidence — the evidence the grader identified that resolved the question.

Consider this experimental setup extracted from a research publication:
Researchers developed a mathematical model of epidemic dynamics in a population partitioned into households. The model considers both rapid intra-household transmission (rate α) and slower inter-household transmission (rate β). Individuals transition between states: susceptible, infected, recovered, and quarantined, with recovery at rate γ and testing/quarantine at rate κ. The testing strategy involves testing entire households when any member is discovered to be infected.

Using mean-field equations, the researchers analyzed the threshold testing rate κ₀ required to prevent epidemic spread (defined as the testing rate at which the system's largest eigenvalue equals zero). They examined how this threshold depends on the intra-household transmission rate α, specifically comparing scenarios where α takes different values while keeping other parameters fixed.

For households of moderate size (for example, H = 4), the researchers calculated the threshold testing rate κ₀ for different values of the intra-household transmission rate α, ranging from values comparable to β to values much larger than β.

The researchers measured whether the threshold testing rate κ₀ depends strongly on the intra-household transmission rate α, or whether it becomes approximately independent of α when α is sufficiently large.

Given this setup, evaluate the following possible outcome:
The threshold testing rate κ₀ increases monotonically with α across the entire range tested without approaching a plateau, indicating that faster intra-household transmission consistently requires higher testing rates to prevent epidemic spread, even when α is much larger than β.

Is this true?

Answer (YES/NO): NO